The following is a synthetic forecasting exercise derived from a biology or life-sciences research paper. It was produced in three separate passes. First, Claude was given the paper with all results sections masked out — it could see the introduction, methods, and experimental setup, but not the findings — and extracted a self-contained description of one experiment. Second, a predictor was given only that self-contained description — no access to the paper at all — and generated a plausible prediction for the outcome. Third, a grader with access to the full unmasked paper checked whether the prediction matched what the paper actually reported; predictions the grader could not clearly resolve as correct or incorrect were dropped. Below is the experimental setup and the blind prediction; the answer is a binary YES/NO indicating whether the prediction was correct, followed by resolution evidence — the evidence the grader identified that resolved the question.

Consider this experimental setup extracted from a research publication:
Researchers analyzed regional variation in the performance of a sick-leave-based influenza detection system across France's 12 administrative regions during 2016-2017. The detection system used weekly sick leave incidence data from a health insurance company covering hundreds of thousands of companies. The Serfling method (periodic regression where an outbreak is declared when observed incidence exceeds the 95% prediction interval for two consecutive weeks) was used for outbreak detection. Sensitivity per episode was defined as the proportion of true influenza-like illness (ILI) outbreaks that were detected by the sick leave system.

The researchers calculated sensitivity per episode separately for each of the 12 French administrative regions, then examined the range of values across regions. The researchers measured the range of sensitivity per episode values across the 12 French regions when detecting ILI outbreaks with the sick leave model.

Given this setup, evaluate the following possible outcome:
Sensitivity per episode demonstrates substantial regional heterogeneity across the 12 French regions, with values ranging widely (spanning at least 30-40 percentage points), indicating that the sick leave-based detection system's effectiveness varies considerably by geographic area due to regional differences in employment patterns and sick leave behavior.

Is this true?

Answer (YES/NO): YES